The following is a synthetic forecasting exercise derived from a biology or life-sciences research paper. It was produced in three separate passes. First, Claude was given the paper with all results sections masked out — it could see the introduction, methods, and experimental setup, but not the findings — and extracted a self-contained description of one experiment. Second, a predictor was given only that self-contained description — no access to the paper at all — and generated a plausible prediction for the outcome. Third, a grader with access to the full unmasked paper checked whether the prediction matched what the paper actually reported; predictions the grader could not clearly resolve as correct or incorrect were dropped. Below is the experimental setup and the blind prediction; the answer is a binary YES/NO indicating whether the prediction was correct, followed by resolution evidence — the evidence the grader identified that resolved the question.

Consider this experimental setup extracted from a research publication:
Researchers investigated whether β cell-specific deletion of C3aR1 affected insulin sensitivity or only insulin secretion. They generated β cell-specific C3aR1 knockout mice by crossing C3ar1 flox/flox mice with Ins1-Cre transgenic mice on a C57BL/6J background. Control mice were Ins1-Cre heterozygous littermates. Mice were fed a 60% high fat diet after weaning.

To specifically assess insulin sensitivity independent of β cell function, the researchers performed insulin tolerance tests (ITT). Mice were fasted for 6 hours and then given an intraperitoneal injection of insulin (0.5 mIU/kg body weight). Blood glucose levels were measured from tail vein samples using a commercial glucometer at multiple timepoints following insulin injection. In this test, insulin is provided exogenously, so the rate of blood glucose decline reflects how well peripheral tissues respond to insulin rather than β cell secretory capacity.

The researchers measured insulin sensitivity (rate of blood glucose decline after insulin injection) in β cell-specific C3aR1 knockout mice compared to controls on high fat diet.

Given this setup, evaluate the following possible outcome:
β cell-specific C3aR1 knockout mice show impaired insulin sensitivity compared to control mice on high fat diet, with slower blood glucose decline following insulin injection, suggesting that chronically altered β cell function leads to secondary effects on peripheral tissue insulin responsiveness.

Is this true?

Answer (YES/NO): NO